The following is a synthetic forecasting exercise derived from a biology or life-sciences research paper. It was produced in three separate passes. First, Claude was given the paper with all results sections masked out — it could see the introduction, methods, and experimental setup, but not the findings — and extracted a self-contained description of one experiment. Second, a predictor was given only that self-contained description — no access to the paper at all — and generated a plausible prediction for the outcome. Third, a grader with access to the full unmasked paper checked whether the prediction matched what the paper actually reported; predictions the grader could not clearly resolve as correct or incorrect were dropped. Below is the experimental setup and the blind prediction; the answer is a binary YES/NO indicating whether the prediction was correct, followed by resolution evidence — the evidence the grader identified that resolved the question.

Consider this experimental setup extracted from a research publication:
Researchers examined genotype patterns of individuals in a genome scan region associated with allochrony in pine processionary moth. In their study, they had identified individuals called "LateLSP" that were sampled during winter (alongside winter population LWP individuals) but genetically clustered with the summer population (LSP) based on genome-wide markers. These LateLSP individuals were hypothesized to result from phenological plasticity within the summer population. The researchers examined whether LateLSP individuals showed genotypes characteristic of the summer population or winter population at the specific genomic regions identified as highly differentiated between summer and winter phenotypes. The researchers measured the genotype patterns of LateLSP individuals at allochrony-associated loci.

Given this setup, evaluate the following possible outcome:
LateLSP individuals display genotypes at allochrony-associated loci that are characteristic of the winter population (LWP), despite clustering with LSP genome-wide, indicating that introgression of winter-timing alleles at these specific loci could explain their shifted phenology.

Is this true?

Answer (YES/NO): NO